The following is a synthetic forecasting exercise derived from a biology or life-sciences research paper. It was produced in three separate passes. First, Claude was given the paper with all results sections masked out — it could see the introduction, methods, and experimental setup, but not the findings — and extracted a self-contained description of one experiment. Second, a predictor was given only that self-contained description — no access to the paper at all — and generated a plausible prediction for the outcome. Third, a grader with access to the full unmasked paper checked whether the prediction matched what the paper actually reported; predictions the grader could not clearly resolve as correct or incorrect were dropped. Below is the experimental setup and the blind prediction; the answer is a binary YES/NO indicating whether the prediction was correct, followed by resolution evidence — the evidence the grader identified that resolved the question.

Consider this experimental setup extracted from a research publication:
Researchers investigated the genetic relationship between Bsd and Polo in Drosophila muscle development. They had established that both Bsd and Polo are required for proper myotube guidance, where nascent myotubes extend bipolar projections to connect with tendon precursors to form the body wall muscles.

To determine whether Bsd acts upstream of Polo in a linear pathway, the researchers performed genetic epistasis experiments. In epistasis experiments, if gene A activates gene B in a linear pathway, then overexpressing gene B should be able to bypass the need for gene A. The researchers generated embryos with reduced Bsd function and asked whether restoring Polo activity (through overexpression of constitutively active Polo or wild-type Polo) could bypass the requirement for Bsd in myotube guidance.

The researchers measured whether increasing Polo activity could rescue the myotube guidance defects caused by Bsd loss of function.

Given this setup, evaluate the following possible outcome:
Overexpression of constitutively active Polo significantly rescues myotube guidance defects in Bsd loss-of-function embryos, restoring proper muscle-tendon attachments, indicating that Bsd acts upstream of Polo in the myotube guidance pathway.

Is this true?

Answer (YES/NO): YES